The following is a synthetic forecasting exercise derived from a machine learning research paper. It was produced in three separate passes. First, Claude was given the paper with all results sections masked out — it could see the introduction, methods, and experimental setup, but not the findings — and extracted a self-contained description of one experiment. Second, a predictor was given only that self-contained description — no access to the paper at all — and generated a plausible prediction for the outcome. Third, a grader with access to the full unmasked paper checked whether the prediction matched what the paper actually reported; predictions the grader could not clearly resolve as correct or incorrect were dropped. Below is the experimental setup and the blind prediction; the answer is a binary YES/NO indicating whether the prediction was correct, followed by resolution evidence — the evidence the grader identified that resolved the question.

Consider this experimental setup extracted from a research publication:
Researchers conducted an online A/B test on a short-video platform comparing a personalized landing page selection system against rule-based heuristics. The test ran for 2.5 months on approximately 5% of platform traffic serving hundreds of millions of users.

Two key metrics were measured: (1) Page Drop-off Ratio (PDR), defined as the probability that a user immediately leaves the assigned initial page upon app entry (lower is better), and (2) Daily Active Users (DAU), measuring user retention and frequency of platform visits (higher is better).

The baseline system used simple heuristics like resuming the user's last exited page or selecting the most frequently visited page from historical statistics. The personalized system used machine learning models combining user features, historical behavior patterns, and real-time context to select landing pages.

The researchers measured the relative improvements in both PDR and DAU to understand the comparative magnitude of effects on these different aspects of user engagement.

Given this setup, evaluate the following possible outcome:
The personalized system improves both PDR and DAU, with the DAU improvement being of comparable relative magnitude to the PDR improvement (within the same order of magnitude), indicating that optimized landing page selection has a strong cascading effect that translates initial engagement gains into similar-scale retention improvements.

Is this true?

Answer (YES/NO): NO